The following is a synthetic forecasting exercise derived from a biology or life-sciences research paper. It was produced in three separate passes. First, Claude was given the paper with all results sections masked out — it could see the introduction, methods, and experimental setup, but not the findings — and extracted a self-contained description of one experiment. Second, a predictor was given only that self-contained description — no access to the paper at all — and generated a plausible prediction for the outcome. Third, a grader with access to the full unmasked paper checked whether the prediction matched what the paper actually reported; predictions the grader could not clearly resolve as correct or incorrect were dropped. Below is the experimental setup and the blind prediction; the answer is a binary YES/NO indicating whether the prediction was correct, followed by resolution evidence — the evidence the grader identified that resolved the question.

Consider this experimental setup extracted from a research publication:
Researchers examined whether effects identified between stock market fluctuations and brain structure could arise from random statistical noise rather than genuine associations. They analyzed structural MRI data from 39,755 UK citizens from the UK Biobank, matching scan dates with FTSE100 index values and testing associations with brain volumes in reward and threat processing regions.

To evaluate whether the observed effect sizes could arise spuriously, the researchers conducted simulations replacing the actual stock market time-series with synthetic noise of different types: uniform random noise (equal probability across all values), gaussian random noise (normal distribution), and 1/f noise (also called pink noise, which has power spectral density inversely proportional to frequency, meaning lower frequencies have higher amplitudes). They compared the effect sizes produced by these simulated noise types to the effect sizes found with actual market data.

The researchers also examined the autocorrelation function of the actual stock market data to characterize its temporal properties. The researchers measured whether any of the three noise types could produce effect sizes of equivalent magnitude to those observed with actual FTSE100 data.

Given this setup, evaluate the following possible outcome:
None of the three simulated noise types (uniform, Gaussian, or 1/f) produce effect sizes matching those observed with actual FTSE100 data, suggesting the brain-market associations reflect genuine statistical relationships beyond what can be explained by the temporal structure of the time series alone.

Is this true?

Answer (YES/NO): NO